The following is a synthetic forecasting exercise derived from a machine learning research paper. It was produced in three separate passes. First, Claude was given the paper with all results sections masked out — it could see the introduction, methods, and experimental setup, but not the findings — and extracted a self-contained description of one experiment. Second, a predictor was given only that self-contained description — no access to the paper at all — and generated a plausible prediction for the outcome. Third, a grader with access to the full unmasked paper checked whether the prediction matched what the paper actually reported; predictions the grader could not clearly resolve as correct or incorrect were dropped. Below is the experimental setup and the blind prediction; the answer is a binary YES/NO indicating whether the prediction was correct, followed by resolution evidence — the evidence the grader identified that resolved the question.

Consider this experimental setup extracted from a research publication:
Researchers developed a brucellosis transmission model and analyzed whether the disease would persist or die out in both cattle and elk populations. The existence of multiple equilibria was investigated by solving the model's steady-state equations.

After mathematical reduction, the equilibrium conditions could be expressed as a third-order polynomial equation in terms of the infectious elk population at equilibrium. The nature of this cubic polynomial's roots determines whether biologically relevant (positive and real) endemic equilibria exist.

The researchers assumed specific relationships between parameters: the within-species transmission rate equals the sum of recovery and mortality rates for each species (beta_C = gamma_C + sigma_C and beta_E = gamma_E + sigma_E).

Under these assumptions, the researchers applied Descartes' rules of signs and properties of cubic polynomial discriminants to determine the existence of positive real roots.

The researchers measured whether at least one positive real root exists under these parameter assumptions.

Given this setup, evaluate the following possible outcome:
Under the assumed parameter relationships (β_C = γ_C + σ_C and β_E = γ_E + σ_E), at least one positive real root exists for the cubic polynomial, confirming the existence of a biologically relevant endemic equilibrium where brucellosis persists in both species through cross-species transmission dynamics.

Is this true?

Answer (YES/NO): YES